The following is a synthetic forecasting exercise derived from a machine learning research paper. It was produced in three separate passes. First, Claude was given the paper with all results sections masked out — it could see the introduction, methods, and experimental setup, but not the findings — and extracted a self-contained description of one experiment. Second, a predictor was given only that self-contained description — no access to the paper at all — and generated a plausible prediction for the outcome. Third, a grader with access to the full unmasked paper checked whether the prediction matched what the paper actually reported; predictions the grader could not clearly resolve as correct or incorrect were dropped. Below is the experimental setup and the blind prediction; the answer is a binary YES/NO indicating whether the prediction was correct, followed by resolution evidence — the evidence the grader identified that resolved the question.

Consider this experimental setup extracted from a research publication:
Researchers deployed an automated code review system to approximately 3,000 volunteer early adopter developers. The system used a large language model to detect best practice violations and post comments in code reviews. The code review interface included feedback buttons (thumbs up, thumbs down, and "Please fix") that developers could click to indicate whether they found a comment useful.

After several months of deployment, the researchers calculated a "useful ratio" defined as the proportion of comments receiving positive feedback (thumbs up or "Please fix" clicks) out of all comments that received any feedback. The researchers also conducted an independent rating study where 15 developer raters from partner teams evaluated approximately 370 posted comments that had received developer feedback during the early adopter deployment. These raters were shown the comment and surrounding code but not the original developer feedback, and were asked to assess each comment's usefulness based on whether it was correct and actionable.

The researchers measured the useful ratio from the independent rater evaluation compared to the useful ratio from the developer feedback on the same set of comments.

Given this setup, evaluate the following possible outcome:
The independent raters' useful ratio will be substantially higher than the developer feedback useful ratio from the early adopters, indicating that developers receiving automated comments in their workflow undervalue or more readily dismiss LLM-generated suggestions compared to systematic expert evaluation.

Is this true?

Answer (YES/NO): NO